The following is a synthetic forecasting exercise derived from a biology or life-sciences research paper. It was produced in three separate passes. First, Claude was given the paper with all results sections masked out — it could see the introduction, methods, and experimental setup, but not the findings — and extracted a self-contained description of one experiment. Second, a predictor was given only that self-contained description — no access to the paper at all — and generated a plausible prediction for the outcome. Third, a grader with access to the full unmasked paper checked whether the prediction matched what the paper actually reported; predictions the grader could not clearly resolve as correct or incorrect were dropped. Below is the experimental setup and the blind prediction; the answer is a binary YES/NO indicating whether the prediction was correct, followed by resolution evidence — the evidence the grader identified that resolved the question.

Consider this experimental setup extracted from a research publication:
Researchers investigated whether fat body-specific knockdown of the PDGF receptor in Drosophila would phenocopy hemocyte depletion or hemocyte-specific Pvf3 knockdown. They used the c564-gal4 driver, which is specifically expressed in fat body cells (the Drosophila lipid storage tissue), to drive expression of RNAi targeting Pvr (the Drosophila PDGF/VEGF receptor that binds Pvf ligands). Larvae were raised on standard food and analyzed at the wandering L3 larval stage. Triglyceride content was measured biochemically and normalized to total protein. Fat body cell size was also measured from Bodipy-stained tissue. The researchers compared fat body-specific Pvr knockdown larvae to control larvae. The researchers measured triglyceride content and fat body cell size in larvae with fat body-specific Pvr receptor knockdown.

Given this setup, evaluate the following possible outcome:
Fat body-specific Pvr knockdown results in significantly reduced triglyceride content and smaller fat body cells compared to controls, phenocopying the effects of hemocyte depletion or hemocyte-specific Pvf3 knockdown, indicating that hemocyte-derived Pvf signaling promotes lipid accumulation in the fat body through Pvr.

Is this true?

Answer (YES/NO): YES